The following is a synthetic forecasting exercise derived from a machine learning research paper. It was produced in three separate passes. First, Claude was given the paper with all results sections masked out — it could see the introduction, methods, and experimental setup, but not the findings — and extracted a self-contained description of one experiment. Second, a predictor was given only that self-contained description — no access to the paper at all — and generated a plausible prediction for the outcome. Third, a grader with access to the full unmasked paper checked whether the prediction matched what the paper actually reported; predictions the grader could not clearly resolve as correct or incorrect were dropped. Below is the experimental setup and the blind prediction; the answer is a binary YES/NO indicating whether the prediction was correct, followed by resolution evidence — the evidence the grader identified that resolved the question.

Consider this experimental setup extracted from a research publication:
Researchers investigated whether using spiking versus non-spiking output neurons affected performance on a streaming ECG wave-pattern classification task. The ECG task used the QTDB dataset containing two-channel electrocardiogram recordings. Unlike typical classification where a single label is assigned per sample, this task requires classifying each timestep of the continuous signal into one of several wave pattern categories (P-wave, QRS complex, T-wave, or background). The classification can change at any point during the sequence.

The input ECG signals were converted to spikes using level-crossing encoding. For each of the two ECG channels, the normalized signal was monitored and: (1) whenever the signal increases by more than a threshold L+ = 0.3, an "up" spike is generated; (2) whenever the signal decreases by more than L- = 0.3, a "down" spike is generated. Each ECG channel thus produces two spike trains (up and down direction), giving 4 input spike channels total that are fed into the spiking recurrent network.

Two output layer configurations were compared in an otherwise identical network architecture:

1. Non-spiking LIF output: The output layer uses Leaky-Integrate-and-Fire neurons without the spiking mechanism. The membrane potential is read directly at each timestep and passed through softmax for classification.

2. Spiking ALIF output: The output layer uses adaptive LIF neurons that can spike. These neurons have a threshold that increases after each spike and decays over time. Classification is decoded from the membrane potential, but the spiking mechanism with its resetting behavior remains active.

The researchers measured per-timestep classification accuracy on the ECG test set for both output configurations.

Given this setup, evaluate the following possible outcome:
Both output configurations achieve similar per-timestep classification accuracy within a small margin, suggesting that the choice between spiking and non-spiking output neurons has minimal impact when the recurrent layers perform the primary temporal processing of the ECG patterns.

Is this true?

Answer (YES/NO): NO